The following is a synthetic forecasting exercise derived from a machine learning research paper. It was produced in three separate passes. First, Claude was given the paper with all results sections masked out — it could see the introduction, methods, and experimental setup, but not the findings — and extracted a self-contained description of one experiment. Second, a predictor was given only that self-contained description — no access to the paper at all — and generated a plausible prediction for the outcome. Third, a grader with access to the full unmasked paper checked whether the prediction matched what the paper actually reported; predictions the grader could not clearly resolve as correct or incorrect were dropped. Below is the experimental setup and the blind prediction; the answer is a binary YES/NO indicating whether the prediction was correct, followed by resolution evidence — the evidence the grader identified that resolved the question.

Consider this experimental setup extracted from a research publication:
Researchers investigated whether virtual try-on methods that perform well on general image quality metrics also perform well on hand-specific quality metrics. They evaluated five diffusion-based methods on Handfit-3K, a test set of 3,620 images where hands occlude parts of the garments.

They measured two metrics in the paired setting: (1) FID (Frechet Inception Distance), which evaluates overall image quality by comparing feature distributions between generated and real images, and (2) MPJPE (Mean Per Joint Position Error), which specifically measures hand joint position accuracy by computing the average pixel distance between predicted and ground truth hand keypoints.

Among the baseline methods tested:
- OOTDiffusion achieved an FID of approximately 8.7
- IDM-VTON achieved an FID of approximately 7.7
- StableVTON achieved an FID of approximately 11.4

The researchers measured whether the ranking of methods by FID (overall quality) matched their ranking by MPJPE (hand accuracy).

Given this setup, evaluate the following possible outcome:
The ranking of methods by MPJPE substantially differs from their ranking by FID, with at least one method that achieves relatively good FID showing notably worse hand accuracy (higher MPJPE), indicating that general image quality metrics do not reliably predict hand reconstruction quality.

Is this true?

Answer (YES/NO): YES